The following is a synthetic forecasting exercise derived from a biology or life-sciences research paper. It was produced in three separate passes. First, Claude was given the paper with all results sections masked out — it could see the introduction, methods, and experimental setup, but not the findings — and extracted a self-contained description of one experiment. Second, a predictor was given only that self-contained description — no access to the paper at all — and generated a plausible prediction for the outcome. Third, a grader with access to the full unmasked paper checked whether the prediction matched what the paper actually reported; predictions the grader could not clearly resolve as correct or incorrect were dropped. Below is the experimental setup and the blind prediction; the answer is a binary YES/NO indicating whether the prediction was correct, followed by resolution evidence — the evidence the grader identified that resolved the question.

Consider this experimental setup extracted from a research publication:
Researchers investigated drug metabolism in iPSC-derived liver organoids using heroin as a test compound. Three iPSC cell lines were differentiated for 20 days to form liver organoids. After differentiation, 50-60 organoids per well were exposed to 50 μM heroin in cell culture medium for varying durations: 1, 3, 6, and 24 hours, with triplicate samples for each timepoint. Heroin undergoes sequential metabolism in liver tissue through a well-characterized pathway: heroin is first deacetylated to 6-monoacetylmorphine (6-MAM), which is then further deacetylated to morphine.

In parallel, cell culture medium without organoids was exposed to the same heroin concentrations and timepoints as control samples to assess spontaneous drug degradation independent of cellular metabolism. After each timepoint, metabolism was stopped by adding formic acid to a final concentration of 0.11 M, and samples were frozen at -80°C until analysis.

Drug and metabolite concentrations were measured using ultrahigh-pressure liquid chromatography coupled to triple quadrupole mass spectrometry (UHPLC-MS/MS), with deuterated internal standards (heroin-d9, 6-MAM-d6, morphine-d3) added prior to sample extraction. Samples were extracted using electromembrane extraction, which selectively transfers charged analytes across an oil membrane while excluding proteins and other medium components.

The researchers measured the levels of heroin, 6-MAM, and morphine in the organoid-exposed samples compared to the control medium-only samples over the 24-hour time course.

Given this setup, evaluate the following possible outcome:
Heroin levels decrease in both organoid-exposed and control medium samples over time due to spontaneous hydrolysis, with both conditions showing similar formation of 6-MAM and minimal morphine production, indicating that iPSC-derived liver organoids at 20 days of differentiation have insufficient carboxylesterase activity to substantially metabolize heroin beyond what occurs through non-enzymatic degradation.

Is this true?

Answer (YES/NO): NO